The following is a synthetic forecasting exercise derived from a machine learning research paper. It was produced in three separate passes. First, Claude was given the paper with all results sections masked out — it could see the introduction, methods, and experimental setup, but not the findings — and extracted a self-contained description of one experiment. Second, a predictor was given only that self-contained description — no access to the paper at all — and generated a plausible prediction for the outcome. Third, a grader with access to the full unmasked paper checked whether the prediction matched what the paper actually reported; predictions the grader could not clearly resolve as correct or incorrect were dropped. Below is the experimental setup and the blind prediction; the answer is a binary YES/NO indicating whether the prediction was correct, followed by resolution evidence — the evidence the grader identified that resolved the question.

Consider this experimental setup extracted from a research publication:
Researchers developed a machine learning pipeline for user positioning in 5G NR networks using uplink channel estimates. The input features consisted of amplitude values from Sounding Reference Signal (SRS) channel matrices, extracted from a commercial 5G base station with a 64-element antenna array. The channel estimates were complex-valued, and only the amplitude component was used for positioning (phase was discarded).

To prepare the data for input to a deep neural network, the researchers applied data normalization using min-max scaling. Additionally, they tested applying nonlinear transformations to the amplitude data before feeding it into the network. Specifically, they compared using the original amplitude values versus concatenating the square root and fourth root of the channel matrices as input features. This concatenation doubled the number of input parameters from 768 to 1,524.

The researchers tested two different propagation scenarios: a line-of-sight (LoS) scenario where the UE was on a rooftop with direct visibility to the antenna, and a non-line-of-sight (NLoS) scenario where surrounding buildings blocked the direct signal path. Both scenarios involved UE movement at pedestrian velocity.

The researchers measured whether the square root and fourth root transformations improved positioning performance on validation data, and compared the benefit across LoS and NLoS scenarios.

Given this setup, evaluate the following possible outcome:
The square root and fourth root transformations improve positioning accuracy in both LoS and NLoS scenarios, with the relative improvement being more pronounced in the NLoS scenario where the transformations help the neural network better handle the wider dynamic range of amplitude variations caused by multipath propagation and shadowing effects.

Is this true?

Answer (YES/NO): NO